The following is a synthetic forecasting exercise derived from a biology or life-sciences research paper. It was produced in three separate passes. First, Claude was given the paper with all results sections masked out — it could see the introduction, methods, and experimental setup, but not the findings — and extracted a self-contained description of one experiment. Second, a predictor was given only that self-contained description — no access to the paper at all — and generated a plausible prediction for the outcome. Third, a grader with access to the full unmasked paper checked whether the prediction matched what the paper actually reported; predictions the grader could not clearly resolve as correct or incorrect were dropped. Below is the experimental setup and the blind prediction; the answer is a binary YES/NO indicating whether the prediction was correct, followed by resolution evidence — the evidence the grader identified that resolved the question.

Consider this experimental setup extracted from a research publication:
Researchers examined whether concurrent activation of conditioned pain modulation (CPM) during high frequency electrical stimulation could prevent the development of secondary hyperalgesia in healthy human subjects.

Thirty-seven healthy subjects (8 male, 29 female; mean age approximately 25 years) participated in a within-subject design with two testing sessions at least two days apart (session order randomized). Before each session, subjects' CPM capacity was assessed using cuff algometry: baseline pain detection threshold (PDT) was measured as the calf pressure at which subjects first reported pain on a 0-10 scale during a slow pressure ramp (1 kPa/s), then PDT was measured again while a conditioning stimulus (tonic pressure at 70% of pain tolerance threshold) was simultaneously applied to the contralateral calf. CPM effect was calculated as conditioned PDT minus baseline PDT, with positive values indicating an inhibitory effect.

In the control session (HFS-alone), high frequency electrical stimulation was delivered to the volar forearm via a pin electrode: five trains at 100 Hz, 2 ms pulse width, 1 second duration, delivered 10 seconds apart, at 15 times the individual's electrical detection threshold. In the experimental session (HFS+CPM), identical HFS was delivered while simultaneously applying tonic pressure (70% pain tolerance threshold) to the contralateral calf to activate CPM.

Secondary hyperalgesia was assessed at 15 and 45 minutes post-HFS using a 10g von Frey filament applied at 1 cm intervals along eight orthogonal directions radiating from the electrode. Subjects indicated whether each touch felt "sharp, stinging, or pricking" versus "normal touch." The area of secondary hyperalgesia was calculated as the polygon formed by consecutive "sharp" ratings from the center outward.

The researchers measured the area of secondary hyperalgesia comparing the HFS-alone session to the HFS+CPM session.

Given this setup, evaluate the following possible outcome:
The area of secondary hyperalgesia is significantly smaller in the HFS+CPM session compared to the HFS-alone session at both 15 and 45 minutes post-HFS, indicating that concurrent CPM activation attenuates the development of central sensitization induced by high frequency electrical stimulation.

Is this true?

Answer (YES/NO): NO